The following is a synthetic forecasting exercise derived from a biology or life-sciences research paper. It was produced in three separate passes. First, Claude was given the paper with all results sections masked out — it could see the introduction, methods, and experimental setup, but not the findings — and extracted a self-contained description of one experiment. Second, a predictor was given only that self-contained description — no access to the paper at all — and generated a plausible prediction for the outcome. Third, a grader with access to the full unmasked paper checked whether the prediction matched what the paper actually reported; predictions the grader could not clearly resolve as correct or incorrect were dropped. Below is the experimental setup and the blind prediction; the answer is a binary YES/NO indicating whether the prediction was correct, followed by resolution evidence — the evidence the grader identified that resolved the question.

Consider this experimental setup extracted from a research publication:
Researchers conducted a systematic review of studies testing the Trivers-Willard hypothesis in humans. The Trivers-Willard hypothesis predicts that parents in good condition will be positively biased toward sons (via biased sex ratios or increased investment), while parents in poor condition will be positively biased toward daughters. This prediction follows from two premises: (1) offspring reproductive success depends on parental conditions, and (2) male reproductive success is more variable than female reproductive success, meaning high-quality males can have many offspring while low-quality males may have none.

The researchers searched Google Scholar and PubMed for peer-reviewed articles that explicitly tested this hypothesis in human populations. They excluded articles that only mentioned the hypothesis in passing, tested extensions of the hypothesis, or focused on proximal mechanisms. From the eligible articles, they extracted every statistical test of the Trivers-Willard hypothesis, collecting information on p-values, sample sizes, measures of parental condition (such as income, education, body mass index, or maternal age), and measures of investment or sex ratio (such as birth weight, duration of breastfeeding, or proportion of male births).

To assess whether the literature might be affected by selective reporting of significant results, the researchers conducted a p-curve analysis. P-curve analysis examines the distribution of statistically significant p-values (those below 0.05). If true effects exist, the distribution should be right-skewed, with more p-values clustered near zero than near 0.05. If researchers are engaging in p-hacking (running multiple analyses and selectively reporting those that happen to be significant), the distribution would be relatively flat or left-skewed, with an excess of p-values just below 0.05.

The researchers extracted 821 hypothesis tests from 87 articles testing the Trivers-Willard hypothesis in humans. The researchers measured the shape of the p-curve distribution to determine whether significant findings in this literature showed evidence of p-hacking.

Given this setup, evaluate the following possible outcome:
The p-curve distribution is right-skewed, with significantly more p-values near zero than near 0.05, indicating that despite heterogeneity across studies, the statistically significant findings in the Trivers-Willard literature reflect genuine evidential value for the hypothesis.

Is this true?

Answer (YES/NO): YES